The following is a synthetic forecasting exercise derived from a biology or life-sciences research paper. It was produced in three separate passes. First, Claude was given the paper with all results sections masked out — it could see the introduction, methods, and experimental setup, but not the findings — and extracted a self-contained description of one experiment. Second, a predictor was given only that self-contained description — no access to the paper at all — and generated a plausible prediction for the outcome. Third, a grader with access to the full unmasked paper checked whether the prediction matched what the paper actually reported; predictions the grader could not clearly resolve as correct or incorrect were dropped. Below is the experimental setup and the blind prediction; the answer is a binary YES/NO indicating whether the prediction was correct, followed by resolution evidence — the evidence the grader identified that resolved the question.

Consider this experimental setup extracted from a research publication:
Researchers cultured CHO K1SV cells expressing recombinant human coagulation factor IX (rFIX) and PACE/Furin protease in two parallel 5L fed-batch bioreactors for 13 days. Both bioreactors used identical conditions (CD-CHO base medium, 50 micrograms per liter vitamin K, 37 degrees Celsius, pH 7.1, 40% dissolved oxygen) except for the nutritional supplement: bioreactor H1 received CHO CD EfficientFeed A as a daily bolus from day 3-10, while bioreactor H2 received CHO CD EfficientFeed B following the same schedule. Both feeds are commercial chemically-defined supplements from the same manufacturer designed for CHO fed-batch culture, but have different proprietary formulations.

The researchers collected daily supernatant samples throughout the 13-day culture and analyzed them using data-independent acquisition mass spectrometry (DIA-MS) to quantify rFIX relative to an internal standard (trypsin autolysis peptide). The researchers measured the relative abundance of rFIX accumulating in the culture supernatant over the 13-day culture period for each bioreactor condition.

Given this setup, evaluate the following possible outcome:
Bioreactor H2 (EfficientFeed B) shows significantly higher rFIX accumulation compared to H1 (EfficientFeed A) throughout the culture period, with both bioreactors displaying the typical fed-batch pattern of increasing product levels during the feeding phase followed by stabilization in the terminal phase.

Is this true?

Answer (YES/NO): NO